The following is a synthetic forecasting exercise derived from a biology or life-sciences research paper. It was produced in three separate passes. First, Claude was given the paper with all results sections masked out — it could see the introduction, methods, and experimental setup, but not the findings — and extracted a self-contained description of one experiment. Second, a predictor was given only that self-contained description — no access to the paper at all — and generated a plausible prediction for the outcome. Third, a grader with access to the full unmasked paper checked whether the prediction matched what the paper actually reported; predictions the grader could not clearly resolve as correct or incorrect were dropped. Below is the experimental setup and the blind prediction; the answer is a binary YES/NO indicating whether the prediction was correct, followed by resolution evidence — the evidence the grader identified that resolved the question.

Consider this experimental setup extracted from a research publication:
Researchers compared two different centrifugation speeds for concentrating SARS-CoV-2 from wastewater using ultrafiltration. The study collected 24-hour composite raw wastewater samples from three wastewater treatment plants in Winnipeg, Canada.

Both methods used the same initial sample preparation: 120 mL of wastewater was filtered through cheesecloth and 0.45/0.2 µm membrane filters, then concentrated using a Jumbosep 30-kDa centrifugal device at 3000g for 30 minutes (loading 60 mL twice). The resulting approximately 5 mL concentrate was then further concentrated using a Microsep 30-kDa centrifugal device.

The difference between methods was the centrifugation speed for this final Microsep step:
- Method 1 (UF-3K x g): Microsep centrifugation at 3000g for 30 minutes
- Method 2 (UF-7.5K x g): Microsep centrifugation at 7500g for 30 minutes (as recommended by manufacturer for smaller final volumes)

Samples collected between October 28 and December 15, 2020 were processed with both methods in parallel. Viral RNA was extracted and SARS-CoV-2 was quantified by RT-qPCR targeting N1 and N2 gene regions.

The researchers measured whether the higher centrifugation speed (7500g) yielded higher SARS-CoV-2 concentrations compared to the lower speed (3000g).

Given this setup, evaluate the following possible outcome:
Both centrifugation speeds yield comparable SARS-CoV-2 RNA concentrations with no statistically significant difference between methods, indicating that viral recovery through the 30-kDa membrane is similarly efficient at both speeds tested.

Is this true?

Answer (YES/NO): NO